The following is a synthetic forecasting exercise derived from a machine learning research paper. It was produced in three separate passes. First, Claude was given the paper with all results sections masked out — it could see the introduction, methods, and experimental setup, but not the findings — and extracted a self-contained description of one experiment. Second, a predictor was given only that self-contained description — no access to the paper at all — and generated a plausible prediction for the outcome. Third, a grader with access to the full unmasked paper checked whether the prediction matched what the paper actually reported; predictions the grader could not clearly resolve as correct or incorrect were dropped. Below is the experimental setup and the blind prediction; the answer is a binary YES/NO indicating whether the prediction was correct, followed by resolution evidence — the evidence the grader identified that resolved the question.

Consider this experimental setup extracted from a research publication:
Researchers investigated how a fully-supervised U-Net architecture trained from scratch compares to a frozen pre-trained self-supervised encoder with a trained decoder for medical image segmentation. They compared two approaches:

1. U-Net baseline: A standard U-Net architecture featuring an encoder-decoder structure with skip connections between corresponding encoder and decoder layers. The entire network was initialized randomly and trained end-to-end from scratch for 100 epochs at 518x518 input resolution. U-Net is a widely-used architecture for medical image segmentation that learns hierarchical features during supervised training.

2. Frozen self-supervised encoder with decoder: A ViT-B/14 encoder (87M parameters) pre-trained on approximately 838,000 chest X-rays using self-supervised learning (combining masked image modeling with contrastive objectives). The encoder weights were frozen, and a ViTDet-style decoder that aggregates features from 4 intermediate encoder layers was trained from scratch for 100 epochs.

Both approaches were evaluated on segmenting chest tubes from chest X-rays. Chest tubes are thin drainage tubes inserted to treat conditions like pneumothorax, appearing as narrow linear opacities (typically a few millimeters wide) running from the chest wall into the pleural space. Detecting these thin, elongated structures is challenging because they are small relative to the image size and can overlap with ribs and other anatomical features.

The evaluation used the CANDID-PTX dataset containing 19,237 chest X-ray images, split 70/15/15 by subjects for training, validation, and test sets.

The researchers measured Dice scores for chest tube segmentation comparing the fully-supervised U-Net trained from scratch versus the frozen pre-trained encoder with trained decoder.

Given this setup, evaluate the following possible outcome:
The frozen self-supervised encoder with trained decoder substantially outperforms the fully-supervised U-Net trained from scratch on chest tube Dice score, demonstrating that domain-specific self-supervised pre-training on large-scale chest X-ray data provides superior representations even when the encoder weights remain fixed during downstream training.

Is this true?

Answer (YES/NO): NO